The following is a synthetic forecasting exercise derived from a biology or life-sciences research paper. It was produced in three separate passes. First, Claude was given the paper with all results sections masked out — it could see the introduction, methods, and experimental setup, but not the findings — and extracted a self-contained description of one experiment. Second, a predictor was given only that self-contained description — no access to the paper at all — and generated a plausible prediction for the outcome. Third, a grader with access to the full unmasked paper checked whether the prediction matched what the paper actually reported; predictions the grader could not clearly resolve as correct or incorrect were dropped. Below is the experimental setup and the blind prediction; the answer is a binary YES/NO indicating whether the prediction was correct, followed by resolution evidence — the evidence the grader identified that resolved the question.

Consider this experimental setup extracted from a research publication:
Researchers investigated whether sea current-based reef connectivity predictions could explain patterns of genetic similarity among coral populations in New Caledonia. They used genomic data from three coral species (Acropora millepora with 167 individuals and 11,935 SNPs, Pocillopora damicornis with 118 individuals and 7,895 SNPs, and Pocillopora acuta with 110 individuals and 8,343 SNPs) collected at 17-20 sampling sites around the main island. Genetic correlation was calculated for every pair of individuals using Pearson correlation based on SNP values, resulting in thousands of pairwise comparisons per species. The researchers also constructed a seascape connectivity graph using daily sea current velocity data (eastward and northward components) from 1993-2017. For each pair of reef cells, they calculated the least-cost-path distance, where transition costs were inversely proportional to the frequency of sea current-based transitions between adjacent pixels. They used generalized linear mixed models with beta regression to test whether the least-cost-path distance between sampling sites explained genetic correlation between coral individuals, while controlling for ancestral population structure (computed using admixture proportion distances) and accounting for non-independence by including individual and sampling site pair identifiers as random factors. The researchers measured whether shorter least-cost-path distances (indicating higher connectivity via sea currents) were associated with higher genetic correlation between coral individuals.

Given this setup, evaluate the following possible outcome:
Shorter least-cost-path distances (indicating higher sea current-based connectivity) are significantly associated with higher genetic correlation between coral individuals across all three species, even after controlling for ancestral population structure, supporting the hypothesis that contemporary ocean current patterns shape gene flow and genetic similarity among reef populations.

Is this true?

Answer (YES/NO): YES